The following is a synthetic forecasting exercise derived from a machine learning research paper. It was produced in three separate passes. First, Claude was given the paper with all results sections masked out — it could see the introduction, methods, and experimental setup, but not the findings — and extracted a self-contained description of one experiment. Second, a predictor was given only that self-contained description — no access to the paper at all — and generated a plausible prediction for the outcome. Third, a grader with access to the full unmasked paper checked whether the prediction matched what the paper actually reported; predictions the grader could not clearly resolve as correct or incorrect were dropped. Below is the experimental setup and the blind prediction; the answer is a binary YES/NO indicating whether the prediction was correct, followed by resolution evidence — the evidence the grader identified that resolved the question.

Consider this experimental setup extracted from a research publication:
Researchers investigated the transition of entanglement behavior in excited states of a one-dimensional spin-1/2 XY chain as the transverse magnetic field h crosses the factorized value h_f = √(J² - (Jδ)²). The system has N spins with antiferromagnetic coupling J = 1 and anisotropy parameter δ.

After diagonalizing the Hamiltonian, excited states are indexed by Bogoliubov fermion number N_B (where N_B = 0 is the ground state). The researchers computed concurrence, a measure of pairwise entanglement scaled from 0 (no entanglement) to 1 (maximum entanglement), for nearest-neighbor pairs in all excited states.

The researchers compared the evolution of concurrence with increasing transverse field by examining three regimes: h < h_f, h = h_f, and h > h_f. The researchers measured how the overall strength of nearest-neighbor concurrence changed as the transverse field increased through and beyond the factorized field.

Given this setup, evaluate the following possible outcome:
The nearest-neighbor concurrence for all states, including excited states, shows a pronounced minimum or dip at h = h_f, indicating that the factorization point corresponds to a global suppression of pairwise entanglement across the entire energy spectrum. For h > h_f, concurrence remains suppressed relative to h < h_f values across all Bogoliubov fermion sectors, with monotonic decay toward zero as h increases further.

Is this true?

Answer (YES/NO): NO